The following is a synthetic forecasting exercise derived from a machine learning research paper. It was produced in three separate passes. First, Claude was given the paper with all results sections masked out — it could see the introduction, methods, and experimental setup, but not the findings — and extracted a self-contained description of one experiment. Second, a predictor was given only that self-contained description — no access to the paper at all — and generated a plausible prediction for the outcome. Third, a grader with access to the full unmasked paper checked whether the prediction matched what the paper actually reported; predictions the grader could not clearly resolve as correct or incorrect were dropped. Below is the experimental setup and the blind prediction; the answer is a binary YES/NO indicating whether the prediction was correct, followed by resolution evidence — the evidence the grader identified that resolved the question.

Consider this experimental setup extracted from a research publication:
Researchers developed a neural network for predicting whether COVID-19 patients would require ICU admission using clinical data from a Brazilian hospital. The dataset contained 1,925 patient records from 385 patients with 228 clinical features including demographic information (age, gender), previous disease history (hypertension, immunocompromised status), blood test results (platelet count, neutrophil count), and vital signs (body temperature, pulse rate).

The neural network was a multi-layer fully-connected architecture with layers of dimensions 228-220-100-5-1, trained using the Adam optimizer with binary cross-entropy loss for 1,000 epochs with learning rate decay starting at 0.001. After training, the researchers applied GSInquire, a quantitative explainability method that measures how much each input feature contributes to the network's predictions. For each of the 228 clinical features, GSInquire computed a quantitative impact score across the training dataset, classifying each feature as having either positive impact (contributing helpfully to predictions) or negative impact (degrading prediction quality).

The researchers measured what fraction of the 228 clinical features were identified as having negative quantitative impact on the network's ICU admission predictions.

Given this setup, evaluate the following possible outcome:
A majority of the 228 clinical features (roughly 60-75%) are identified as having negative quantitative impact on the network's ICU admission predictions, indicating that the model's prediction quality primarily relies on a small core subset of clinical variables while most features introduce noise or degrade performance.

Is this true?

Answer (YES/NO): NO